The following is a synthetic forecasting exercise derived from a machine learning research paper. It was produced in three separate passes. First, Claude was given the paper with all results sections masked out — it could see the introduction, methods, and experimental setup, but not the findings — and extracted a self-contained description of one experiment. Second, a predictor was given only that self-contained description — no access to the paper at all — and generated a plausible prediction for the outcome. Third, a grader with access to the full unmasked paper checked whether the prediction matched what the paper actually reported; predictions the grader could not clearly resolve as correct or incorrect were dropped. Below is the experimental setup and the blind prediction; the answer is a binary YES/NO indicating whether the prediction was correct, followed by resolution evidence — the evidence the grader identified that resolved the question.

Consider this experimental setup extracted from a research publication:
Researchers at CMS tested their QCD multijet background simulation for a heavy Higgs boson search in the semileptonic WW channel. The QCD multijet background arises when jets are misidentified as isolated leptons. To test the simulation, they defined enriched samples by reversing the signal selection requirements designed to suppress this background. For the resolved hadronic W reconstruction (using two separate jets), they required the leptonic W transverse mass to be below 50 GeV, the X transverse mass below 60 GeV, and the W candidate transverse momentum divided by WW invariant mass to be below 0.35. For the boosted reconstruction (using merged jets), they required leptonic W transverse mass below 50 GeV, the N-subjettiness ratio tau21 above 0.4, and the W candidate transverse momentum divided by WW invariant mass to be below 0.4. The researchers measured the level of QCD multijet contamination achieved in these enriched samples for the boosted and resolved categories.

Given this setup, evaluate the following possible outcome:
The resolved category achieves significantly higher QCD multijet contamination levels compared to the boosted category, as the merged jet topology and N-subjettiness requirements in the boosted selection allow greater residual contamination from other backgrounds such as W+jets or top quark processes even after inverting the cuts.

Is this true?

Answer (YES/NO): NO